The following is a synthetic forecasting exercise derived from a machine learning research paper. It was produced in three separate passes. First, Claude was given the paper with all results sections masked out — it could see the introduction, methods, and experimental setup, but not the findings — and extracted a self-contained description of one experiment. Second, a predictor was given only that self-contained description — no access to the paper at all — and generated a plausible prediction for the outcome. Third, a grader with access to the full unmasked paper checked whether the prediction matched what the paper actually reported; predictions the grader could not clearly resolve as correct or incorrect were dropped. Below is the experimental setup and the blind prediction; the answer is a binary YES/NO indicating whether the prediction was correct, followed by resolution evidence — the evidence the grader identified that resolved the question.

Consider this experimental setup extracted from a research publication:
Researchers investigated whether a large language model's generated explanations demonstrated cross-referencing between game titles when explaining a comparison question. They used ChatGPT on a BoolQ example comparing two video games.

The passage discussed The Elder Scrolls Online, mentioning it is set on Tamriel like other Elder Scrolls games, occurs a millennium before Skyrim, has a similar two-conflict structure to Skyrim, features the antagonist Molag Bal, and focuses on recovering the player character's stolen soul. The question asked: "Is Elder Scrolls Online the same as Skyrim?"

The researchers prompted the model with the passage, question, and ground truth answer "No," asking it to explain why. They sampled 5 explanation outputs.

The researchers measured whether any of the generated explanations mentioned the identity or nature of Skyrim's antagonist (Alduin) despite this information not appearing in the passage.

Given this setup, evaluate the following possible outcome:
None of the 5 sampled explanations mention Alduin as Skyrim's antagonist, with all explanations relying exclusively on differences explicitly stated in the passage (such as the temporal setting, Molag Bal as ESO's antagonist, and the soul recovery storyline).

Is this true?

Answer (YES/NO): NO